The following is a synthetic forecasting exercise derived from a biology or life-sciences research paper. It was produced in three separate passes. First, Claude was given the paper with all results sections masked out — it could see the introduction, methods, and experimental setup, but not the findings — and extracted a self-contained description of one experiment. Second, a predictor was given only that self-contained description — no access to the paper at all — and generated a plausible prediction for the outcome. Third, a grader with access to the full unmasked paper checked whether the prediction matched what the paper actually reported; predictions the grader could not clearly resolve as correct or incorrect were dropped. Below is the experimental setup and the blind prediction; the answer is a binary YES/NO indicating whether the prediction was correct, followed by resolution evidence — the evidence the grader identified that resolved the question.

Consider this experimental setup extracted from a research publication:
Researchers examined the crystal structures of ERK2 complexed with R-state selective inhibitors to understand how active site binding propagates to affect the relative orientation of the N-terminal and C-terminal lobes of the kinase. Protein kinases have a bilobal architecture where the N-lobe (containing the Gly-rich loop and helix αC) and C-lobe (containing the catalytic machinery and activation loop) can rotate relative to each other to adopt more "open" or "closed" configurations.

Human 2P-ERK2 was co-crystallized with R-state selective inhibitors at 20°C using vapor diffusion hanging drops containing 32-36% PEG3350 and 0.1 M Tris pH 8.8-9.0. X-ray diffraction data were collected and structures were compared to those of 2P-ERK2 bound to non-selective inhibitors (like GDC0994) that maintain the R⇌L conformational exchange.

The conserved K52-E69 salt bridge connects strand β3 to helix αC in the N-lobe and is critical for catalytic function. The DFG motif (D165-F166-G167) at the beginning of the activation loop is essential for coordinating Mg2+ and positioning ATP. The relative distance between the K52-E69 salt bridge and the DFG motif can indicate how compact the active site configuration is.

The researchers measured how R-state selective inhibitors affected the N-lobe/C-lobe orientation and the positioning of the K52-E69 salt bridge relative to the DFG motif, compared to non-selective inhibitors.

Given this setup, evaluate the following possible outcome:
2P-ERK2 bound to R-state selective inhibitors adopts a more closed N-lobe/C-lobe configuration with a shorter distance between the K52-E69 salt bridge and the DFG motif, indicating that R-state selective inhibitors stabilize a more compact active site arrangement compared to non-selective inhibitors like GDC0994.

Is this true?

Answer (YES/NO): YES